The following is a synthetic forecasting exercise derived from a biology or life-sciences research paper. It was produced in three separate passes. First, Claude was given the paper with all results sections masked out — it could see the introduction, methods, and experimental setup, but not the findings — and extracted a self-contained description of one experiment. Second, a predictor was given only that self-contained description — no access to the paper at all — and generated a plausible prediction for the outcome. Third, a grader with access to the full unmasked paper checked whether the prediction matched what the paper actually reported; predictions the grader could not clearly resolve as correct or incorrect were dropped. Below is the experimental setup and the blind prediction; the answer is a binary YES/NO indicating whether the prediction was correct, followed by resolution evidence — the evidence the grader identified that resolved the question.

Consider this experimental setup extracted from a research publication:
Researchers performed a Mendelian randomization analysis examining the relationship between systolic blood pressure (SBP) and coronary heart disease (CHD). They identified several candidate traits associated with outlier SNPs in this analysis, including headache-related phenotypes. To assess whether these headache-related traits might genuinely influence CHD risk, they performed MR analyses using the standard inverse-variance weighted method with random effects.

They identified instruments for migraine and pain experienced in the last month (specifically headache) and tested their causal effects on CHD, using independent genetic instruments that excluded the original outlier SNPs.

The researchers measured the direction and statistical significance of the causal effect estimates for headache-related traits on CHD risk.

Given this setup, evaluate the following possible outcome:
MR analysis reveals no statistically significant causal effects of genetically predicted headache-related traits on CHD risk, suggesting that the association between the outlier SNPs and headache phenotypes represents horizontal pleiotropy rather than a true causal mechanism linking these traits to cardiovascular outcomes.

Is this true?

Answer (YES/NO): NO